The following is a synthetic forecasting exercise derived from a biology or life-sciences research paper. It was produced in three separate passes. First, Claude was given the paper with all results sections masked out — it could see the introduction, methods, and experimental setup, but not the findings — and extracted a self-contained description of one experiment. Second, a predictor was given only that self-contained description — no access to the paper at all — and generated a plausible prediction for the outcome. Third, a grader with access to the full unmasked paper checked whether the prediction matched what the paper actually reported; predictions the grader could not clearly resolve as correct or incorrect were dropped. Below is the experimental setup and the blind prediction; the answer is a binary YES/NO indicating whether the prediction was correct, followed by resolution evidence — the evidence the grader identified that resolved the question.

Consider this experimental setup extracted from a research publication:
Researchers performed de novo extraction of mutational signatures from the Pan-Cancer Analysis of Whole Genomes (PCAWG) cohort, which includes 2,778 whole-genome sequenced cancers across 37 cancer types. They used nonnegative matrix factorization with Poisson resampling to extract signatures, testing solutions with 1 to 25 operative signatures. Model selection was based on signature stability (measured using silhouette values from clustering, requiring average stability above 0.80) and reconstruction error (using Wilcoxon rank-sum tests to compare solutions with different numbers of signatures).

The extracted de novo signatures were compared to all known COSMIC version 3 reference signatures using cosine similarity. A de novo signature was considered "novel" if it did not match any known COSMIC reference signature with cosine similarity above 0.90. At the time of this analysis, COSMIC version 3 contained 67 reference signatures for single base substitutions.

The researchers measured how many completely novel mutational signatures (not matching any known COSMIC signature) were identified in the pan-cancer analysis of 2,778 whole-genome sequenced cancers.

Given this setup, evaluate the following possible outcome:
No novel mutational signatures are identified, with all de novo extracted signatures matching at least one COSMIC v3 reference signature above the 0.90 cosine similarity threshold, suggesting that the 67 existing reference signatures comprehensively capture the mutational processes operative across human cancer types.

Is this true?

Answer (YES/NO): NO